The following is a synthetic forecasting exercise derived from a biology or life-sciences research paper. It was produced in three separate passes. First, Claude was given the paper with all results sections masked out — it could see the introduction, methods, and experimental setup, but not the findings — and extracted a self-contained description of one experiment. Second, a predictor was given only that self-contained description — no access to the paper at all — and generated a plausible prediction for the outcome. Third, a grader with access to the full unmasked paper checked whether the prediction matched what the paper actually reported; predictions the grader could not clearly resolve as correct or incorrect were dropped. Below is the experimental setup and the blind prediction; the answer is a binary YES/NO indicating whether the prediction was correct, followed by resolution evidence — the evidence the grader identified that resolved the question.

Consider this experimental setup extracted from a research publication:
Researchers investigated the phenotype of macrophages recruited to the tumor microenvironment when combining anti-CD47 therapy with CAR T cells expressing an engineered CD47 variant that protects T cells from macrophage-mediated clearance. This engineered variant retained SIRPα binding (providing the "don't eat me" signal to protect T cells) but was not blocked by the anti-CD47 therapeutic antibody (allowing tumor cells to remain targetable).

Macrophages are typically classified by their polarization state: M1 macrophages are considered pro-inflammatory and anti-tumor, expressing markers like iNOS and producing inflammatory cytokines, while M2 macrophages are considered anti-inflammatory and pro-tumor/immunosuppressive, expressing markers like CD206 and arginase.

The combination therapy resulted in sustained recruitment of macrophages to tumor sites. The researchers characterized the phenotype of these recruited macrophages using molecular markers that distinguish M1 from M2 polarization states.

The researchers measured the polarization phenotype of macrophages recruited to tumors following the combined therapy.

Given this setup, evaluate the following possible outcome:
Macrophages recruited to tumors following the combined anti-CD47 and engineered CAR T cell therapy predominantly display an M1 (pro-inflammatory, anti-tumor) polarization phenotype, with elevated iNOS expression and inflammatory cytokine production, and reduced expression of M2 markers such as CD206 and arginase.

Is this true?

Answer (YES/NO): NO